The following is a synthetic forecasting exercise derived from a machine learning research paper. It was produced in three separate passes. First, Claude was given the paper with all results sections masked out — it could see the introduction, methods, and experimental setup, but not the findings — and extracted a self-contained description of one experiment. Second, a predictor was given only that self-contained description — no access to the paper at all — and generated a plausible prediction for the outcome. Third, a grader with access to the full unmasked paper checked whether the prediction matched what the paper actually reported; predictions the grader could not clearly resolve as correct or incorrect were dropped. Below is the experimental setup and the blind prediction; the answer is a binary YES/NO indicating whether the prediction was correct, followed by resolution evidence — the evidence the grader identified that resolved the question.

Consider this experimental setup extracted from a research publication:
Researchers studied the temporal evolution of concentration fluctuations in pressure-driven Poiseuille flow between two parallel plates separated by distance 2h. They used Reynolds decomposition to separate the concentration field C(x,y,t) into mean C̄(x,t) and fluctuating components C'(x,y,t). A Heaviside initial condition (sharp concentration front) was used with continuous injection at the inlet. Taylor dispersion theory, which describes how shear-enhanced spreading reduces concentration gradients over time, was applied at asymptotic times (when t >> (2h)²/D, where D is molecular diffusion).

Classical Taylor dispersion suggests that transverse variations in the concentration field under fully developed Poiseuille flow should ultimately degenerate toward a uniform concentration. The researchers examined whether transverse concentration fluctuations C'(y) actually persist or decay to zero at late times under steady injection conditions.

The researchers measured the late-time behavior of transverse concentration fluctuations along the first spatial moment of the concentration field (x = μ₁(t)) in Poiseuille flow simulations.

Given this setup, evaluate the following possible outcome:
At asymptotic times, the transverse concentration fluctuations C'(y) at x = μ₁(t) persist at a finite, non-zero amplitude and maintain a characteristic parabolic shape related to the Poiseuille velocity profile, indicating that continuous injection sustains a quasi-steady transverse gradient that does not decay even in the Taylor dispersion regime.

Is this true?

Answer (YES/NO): YES